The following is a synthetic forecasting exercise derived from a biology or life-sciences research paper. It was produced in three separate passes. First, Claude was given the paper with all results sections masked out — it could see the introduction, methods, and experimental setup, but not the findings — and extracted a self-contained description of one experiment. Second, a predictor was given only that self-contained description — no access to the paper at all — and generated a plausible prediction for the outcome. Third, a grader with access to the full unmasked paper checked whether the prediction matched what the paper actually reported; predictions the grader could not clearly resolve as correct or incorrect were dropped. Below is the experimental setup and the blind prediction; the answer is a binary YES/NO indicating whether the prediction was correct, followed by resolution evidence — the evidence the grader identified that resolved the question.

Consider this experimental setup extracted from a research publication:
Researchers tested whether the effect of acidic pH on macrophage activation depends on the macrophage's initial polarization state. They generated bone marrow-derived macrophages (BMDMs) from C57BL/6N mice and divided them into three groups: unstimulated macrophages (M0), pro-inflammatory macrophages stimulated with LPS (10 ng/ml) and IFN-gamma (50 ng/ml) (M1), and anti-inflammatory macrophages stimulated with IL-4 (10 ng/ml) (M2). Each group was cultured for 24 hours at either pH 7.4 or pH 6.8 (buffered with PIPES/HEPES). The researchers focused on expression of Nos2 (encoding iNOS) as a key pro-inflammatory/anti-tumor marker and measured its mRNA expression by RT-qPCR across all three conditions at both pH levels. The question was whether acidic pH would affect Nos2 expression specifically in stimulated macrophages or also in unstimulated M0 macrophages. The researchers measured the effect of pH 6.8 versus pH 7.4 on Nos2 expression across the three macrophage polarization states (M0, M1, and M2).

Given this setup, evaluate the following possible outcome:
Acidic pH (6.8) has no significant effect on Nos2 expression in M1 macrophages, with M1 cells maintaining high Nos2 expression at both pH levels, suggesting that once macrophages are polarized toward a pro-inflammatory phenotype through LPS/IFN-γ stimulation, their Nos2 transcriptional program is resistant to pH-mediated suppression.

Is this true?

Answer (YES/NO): NO